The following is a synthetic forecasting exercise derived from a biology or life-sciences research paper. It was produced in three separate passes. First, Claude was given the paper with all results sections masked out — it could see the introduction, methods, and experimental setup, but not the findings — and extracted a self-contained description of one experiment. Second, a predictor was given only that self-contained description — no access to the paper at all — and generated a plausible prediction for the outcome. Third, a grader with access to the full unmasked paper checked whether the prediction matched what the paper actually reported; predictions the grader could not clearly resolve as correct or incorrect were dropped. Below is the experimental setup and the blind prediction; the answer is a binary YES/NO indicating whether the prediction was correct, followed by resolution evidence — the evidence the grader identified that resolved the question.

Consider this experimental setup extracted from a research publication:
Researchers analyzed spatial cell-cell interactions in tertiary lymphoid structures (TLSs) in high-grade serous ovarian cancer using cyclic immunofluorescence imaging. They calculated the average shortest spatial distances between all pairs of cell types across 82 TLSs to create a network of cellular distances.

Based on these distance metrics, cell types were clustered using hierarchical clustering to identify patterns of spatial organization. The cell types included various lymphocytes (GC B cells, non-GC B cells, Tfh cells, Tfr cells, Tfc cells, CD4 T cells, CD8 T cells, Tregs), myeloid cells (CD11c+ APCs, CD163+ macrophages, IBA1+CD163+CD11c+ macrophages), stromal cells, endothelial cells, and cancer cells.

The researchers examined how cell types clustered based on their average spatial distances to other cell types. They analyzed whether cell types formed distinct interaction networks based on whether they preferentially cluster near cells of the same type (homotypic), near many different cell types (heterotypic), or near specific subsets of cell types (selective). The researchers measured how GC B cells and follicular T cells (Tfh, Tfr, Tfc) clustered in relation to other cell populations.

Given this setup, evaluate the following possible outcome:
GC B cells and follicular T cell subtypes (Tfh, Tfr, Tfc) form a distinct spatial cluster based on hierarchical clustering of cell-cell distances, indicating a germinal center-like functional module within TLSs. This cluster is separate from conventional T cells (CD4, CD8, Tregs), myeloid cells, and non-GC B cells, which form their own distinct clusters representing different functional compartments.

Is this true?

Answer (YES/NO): NO